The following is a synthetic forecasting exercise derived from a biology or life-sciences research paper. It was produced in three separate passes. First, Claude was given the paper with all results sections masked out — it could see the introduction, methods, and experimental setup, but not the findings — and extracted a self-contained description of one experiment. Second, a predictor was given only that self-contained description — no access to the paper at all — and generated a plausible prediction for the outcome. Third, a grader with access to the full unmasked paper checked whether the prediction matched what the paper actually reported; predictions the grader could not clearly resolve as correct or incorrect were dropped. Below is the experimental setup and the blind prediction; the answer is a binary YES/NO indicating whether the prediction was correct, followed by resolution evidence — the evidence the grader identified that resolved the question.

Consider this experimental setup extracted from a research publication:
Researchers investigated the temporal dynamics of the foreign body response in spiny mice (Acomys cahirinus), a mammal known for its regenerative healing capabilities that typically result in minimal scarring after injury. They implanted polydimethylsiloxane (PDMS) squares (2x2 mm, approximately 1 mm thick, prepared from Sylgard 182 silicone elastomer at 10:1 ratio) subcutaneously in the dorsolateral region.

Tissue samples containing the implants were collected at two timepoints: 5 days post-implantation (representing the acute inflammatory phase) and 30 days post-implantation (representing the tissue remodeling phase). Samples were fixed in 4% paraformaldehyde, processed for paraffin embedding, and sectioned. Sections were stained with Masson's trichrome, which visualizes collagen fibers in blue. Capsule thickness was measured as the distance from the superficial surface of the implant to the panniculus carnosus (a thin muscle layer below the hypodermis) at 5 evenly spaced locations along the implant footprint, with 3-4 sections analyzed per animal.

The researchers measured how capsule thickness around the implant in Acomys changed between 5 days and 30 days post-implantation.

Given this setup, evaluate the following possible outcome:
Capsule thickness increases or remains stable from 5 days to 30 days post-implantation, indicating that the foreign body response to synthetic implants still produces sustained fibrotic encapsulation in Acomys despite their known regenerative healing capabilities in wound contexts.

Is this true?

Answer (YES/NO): NO